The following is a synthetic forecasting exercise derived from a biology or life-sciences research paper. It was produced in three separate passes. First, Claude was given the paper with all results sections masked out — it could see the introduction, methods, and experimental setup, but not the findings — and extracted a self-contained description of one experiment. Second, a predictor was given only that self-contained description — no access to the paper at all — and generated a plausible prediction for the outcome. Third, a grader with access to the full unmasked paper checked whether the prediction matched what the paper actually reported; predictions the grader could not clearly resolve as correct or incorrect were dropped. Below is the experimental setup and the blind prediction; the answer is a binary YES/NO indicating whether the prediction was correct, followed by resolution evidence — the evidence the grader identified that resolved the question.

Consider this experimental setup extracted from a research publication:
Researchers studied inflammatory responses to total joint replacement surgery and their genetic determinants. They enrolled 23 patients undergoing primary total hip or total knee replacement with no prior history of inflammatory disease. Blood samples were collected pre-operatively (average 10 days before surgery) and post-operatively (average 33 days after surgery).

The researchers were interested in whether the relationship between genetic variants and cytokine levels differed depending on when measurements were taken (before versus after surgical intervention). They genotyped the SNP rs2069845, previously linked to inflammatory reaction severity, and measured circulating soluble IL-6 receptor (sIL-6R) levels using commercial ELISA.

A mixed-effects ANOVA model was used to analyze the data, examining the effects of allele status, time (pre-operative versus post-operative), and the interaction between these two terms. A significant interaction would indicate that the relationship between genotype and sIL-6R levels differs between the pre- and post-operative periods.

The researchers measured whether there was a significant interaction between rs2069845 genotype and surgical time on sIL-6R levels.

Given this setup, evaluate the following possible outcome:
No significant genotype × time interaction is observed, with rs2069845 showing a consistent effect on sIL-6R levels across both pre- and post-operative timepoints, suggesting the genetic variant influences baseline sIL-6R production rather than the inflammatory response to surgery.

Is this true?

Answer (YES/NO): NO